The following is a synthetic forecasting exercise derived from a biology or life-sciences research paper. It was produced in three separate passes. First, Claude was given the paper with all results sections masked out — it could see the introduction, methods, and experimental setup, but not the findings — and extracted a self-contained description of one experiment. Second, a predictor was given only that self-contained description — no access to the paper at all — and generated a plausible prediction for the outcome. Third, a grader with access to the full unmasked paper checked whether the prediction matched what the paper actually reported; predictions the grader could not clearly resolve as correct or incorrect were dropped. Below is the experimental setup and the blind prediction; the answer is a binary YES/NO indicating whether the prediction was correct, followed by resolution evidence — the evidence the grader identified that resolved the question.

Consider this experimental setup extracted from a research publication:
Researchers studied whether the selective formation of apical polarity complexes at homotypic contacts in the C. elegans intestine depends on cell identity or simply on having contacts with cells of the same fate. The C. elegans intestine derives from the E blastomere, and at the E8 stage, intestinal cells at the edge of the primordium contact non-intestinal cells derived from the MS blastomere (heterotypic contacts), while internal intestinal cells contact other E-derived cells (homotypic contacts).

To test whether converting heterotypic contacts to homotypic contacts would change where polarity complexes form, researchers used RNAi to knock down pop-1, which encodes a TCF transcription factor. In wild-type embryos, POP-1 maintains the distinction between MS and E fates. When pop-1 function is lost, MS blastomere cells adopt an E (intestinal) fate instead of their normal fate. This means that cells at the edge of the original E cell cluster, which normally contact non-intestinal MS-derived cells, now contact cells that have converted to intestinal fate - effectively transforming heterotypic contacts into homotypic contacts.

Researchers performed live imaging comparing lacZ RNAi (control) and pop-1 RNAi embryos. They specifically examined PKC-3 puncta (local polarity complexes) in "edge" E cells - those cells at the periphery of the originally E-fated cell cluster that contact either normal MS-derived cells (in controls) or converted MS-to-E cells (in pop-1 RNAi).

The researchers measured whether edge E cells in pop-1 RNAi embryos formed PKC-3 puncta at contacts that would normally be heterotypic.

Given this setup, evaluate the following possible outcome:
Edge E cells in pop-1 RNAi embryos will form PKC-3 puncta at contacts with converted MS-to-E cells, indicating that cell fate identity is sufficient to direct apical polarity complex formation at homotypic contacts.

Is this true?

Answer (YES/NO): YES